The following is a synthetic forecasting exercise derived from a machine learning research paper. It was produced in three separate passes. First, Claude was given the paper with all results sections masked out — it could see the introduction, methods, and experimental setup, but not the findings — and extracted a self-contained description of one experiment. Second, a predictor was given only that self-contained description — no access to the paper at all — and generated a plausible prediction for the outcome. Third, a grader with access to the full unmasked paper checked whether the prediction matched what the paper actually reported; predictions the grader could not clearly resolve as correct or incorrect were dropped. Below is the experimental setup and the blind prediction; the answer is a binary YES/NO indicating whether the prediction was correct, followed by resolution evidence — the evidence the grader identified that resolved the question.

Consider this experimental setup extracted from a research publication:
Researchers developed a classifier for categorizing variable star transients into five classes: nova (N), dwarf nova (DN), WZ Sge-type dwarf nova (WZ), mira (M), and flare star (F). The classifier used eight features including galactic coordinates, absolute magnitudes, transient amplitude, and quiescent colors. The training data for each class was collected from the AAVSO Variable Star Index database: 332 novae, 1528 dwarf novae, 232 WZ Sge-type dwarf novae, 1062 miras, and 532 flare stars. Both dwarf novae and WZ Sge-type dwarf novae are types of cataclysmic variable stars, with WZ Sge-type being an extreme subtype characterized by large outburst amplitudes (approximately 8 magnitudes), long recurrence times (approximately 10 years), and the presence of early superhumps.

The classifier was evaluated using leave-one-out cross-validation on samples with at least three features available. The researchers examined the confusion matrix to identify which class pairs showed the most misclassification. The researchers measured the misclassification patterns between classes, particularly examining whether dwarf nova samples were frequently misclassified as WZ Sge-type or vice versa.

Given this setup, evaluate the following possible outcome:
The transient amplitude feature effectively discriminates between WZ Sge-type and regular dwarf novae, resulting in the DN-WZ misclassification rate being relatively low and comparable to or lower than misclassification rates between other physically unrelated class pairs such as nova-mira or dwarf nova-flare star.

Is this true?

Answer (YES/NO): NO